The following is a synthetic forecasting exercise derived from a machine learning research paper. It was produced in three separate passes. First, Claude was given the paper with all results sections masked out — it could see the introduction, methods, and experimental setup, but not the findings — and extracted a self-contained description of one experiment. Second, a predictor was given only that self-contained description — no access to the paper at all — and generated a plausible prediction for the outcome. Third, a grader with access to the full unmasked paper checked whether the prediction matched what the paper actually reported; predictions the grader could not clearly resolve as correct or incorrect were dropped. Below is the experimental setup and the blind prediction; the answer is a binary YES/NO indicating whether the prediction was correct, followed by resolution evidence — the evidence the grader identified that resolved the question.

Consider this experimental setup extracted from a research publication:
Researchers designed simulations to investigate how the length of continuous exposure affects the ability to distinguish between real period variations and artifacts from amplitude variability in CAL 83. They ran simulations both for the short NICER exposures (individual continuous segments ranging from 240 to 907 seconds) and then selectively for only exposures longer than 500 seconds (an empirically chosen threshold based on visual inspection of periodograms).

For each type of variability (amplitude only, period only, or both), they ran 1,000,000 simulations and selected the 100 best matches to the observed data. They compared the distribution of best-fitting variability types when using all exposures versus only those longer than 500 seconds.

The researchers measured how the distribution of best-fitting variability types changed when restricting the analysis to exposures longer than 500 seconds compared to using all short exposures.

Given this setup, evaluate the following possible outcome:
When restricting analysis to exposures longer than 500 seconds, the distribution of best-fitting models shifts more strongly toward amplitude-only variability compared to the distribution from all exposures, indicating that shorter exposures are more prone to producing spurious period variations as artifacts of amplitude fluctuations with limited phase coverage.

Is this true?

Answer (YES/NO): NO